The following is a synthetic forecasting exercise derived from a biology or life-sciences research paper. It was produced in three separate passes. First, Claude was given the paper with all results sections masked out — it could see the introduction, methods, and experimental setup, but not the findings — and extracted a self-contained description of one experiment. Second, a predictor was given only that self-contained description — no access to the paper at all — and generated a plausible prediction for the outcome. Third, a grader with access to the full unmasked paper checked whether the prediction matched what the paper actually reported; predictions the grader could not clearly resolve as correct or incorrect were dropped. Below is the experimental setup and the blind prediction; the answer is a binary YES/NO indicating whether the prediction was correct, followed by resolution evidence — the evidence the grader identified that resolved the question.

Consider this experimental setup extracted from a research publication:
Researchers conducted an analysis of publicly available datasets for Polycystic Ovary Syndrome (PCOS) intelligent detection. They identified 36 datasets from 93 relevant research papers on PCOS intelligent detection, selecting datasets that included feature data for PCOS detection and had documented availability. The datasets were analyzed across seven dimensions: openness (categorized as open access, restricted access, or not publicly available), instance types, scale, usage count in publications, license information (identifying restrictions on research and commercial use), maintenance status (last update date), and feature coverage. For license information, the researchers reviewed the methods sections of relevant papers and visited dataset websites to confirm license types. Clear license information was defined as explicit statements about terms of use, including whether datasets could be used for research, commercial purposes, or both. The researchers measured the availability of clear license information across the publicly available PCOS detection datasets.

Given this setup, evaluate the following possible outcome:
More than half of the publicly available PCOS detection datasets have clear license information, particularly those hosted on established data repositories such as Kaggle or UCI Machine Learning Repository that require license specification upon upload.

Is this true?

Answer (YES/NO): NO